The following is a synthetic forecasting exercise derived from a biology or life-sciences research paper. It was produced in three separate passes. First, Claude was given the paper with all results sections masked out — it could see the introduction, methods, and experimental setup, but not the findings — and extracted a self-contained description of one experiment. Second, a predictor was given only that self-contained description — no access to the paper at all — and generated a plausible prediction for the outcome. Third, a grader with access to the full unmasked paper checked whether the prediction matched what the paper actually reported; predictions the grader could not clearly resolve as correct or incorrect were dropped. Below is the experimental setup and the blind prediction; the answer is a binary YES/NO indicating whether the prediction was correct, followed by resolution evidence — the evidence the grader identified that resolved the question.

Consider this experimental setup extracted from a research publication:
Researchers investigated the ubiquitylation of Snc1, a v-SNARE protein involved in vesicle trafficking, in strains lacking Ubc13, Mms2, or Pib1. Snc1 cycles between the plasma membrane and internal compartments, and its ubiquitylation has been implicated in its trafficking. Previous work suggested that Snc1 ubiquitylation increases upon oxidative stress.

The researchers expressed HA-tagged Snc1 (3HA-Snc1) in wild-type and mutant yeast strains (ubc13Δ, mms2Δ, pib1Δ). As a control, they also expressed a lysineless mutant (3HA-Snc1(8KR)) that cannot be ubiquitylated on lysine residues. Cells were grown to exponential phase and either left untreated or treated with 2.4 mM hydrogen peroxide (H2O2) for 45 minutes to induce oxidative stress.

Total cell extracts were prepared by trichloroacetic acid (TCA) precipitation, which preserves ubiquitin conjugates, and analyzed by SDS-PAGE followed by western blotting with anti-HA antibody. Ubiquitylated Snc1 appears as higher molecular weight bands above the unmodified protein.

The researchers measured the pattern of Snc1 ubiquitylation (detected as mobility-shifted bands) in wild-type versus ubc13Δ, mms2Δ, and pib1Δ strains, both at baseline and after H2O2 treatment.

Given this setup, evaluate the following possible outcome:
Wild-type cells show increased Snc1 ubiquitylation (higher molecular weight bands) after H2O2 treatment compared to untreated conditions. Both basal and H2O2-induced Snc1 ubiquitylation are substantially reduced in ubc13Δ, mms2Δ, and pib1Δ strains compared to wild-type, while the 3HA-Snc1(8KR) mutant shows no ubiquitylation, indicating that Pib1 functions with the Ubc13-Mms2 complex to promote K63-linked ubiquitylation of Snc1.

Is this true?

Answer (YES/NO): NO